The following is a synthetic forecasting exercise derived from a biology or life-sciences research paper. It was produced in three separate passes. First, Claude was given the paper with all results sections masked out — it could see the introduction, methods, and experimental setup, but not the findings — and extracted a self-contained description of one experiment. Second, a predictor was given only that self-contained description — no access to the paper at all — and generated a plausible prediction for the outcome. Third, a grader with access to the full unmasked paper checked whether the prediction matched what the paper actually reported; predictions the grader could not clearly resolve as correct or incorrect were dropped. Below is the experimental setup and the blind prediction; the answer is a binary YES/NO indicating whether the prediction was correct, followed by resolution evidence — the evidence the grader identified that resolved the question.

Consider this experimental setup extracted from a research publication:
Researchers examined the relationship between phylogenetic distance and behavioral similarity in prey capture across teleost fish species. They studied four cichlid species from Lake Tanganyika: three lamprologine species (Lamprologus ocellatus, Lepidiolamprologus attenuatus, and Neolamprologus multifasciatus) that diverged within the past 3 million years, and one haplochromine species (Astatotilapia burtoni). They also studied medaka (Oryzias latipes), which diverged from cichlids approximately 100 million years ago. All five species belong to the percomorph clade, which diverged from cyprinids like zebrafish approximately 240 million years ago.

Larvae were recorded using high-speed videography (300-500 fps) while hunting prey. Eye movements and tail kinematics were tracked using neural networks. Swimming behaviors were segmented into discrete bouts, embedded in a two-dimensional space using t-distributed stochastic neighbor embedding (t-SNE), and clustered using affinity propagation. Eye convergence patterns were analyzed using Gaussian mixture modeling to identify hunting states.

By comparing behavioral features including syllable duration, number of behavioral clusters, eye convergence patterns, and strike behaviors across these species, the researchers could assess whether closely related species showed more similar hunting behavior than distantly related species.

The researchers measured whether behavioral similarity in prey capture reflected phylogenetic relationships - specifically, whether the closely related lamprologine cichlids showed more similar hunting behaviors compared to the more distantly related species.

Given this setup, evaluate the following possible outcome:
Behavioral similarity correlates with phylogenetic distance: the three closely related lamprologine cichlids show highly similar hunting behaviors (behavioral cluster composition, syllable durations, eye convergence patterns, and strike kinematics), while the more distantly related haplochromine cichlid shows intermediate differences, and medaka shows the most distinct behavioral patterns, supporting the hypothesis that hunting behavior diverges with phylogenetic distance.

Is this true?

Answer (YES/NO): NO